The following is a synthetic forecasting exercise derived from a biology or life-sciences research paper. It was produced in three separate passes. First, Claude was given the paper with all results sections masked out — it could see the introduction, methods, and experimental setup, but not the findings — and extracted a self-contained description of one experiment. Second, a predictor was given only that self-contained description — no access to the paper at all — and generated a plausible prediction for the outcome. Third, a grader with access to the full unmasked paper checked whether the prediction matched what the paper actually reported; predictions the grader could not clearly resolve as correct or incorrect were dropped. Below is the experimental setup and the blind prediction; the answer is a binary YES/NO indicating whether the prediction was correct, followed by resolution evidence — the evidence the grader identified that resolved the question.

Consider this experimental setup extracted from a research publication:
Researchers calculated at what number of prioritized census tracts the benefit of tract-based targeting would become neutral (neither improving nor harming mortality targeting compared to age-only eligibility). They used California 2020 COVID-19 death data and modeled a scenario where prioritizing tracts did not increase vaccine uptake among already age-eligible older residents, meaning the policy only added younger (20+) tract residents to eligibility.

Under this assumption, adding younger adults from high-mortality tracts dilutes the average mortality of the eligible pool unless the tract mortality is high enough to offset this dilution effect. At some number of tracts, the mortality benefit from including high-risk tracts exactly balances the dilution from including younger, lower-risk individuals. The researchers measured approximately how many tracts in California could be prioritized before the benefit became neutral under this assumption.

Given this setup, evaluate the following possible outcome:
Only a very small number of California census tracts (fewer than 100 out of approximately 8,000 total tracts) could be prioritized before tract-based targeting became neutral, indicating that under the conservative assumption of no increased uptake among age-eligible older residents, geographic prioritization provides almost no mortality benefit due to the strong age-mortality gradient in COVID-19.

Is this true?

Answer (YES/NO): NO